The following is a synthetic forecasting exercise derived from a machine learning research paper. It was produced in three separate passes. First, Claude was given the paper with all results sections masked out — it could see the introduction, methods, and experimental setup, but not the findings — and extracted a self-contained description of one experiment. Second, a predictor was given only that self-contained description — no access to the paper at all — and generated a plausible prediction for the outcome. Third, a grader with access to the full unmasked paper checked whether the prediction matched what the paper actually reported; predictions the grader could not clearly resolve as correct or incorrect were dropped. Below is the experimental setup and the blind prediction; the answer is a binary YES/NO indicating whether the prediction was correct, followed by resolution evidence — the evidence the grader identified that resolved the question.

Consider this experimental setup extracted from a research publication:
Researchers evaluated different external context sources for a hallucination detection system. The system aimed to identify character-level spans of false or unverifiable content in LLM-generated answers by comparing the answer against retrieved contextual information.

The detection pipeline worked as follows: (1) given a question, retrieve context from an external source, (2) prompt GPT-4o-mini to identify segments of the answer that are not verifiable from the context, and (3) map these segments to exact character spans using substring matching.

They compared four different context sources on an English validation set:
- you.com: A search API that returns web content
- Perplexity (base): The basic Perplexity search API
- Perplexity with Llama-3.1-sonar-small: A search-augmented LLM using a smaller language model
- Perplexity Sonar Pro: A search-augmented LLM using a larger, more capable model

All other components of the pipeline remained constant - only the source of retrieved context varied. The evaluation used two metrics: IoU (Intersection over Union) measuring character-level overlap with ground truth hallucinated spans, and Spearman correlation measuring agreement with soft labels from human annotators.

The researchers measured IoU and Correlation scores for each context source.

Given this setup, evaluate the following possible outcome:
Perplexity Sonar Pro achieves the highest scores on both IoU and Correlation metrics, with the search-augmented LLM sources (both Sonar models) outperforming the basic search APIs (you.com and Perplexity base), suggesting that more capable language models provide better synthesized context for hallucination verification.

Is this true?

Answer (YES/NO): NO